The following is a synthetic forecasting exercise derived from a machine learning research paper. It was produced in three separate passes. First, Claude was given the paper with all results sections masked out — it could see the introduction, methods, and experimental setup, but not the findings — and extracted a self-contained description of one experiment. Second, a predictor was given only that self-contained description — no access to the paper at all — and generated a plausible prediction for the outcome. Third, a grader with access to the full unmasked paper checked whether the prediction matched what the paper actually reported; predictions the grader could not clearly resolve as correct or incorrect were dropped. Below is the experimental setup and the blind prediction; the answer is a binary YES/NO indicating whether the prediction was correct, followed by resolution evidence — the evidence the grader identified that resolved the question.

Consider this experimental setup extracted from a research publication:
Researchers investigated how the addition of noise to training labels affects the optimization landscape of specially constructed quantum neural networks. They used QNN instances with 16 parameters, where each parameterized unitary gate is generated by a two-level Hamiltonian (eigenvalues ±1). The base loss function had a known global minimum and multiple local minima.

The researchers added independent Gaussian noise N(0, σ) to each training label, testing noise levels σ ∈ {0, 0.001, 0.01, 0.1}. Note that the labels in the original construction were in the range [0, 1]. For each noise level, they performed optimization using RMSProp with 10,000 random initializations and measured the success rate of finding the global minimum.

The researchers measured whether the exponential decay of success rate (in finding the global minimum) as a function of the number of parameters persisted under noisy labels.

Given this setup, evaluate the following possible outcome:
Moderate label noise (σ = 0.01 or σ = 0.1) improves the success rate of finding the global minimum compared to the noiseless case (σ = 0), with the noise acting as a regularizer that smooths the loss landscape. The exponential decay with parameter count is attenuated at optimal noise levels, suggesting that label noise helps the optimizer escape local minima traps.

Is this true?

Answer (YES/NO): NO